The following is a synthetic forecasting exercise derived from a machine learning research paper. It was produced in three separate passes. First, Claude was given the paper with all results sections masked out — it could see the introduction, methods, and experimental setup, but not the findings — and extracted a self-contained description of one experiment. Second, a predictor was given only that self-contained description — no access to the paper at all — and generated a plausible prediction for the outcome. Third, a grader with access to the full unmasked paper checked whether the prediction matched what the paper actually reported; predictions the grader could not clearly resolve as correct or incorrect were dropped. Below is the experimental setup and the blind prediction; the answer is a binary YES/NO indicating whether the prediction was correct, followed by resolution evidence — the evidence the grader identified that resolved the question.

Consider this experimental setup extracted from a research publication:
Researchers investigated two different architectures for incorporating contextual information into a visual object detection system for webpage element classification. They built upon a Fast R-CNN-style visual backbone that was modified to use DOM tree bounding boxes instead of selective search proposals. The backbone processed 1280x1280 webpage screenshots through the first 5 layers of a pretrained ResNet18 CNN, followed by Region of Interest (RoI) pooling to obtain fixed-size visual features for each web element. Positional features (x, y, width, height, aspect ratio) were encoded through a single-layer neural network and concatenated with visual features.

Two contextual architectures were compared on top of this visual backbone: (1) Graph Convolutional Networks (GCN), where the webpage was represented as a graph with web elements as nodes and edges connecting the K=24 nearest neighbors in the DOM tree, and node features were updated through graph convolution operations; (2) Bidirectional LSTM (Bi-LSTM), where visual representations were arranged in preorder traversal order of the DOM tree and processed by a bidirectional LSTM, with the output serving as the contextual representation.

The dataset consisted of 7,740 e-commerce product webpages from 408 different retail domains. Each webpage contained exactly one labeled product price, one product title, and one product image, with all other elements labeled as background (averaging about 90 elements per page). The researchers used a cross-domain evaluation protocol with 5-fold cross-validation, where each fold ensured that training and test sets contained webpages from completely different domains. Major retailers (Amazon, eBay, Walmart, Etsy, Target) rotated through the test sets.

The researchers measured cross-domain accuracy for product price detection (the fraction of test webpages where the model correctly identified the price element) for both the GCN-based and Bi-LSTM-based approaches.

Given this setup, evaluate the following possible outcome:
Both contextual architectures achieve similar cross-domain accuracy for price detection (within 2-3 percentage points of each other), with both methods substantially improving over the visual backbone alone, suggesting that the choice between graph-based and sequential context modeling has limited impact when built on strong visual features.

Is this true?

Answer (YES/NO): YES